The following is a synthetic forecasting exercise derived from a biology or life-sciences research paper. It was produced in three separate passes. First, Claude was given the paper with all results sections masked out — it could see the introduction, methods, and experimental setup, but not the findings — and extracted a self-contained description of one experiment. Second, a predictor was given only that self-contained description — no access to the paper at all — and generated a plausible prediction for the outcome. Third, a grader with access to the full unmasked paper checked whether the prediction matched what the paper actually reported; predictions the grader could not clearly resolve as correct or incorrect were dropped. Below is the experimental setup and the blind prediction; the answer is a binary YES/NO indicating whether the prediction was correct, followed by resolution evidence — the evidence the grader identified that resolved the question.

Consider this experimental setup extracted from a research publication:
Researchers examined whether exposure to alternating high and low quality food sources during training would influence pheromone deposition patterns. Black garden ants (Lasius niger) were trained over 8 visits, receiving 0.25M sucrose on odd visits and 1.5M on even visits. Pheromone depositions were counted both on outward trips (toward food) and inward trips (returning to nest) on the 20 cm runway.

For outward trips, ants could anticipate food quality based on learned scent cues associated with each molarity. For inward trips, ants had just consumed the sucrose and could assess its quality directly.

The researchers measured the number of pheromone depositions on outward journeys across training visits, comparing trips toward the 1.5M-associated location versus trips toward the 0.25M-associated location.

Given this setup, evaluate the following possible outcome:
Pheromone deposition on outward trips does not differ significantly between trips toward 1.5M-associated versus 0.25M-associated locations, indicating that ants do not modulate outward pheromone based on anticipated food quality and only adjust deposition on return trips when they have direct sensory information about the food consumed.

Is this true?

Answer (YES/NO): NO